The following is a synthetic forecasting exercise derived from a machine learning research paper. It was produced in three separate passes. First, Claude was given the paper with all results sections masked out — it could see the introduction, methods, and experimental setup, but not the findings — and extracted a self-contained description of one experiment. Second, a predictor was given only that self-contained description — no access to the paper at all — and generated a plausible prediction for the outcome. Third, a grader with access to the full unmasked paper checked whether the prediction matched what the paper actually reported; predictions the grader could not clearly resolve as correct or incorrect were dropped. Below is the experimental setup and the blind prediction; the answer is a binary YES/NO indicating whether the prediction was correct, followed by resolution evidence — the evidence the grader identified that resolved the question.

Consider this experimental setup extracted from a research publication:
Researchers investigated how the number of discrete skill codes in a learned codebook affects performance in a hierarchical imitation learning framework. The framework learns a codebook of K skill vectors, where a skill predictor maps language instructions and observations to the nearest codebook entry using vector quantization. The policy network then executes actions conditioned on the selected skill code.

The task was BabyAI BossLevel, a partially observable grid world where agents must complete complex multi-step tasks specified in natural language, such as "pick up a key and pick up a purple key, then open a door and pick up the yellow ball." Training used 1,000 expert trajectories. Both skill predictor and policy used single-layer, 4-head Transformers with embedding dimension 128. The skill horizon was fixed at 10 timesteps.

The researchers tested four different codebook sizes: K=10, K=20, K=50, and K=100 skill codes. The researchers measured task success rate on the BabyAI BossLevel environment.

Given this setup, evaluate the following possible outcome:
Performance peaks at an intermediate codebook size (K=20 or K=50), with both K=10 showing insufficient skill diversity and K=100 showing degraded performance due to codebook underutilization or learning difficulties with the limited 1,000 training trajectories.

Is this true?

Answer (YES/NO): NO